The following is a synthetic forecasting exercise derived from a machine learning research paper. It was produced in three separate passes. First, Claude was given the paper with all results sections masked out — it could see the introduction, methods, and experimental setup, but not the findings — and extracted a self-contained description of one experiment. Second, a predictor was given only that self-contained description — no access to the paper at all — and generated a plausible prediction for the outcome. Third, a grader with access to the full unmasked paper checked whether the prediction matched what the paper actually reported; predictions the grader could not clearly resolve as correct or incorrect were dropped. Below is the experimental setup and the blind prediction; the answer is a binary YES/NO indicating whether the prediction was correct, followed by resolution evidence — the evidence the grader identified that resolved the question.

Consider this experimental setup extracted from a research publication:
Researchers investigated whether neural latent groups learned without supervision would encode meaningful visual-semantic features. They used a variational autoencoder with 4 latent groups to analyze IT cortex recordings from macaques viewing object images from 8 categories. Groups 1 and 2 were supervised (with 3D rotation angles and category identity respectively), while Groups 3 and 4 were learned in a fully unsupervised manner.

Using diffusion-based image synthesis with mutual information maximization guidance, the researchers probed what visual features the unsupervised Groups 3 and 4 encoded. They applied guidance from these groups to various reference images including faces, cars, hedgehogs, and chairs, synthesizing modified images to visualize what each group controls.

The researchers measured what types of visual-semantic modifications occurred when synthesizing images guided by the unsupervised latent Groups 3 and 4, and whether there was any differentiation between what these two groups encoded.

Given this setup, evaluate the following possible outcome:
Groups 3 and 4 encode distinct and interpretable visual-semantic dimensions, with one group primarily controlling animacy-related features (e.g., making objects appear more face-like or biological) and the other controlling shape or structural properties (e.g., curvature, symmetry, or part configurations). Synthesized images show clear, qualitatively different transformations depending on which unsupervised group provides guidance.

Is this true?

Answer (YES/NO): NO